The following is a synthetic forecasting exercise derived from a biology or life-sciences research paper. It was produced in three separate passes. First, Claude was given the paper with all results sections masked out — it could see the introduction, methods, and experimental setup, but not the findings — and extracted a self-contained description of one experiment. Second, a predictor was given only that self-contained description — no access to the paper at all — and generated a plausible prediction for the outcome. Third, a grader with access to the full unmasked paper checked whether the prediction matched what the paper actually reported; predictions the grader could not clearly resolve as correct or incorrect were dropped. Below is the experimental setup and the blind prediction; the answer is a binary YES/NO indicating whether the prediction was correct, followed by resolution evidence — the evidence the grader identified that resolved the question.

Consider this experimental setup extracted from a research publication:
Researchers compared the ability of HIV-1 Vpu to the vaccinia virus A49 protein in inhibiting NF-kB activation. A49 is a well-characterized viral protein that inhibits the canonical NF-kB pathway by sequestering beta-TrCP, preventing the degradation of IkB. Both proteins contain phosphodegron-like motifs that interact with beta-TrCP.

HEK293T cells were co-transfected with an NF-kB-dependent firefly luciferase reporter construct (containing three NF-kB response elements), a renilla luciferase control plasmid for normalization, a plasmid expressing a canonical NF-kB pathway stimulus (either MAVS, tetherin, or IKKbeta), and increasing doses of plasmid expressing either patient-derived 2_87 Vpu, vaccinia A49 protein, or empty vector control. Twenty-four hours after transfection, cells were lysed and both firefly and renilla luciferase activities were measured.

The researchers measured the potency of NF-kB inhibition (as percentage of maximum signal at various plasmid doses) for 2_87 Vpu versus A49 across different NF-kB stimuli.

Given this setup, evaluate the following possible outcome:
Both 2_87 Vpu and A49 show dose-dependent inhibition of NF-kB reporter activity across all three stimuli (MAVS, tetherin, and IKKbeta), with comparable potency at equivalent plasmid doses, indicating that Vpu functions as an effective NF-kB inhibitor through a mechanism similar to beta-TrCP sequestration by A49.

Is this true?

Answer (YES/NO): NO